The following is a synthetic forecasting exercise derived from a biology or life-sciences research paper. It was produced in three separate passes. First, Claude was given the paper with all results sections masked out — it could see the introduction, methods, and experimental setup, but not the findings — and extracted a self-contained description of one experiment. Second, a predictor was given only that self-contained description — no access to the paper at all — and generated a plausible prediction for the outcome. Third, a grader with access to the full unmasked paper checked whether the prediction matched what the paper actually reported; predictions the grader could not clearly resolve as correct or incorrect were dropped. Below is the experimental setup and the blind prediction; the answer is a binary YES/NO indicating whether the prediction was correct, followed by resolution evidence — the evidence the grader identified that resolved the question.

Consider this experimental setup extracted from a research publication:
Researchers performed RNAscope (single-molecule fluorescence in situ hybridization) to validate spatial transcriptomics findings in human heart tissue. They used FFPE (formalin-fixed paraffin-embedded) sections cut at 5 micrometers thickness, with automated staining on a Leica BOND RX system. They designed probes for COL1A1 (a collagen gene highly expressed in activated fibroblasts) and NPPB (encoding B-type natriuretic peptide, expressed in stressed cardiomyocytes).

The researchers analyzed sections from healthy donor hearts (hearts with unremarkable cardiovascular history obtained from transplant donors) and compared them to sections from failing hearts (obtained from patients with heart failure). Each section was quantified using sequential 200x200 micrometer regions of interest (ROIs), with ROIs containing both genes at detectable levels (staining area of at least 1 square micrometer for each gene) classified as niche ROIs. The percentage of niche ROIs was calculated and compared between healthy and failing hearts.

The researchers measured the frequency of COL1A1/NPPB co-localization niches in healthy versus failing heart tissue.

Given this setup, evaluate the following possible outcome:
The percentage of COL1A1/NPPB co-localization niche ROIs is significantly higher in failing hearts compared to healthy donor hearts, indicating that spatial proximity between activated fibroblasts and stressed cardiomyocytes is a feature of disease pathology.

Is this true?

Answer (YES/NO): YES